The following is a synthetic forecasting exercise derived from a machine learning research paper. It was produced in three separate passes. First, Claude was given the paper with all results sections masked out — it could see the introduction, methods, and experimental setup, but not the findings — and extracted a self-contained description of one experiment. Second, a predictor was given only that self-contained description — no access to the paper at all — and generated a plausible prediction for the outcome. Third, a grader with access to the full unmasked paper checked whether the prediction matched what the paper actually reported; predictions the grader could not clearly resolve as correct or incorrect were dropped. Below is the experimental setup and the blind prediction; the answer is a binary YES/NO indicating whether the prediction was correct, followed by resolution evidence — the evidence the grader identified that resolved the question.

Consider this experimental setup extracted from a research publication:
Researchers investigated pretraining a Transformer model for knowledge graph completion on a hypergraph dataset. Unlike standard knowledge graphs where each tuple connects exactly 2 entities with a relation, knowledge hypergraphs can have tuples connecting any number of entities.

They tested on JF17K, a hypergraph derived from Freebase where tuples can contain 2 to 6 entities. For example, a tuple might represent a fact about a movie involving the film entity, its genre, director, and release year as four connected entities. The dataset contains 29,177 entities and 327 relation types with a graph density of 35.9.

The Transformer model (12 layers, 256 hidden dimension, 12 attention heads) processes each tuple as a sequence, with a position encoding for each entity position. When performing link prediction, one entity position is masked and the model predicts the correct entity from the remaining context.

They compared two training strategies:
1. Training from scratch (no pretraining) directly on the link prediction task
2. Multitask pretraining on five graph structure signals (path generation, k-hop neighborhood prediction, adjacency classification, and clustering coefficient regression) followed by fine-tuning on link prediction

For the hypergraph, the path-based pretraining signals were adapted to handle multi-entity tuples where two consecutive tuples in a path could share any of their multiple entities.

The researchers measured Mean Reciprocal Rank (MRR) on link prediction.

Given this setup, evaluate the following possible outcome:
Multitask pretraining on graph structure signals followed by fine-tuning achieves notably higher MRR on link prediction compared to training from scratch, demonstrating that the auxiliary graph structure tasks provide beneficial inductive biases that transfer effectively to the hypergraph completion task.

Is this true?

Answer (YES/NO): YES